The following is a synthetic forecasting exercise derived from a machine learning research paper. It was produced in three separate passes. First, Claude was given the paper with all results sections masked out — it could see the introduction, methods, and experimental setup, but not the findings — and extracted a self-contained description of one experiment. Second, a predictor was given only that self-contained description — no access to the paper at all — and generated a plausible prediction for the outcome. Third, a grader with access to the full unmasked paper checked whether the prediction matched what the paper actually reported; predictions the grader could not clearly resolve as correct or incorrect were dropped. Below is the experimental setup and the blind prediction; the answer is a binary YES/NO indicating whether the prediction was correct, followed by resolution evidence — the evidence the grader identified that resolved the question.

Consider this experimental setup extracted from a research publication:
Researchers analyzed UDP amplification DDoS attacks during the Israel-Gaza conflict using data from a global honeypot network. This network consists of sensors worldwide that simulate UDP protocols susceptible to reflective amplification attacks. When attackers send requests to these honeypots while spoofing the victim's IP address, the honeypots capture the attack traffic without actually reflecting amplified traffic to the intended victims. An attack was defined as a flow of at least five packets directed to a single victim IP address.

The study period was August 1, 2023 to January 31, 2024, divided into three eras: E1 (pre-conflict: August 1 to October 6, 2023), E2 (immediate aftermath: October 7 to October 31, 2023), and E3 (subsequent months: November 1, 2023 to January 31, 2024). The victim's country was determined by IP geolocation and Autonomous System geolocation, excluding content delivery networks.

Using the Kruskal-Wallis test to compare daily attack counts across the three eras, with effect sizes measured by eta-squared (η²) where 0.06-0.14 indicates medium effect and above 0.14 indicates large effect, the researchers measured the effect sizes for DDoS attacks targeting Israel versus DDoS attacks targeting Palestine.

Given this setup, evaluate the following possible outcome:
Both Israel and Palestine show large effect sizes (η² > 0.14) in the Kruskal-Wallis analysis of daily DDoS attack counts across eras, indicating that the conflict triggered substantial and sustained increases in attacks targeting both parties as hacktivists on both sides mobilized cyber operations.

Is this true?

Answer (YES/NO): NO